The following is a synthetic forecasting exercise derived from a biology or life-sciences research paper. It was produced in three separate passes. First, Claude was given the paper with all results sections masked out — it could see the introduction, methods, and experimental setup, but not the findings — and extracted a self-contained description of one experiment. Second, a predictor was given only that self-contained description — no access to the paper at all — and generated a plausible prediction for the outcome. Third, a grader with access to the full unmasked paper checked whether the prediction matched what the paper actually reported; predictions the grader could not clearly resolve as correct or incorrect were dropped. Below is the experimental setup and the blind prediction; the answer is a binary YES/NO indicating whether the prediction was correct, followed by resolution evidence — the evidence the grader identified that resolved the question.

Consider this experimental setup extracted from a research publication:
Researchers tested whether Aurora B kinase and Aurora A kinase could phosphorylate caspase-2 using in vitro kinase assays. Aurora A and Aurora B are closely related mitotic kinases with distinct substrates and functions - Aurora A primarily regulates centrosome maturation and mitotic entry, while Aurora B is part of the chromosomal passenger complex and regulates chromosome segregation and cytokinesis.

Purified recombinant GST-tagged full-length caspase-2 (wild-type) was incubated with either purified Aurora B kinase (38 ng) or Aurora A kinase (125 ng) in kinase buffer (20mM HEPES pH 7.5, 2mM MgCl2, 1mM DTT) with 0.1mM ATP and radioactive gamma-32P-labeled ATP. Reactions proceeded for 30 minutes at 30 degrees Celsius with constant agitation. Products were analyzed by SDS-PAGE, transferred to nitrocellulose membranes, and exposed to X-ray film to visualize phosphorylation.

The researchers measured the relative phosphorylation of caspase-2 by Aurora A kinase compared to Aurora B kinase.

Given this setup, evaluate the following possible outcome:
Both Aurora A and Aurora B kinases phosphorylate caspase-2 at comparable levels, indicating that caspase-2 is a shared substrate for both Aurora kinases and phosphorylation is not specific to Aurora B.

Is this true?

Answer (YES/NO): NO